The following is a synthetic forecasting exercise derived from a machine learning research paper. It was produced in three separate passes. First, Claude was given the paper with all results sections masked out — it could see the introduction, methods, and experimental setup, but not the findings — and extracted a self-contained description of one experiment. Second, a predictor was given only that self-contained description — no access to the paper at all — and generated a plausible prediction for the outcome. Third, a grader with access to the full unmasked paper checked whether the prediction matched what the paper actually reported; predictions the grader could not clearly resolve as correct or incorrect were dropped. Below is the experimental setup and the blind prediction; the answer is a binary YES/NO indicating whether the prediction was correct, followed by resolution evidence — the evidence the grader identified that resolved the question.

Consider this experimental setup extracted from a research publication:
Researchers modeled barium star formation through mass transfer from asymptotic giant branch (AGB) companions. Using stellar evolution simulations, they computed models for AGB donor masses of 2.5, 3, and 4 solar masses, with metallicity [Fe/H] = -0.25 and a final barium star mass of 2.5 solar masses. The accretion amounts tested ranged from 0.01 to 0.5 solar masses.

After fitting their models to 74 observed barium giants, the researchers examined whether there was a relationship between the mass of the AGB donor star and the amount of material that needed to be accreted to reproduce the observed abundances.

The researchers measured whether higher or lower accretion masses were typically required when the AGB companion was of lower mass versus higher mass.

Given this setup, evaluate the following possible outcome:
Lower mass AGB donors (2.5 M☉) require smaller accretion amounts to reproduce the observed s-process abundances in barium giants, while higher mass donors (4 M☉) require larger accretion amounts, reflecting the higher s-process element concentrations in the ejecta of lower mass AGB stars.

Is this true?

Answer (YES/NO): NO